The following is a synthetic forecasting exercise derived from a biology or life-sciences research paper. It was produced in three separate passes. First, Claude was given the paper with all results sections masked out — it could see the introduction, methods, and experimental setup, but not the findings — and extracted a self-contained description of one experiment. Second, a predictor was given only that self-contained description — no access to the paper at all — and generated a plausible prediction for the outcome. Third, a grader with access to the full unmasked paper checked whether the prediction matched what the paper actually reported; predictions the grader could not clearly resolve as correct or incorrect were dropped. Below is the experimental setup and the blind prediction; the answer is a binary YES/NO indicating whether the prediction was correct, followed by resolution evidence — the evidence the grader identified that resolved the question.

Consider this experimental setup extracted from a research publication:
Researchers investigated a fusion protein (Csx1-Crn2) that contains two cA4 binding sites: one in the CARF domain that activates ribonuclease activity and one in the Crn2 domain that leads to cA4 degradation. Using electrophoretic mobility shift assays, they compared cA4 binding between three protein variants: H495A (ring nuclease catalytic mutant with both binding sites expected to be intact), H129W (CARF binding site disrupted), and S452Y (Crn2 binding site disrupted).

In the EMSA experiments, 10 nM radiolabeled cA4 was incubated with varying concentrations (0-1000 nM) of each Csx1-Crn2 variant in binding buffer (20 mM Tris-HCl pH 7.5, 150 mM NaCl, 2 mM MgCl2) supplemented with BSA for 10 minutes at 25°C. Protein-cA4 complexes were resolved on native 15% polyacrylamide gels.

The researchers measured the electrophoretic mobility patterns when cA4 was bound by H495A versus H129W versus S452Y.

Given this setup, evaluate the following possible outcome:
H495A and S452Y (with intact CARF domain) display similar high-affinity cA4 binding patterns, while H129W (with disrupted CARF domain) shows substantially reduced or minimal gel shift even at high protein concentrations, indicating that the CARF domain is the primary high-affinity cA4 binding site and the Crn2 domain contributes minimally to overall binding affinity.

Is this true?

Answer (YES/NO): NO